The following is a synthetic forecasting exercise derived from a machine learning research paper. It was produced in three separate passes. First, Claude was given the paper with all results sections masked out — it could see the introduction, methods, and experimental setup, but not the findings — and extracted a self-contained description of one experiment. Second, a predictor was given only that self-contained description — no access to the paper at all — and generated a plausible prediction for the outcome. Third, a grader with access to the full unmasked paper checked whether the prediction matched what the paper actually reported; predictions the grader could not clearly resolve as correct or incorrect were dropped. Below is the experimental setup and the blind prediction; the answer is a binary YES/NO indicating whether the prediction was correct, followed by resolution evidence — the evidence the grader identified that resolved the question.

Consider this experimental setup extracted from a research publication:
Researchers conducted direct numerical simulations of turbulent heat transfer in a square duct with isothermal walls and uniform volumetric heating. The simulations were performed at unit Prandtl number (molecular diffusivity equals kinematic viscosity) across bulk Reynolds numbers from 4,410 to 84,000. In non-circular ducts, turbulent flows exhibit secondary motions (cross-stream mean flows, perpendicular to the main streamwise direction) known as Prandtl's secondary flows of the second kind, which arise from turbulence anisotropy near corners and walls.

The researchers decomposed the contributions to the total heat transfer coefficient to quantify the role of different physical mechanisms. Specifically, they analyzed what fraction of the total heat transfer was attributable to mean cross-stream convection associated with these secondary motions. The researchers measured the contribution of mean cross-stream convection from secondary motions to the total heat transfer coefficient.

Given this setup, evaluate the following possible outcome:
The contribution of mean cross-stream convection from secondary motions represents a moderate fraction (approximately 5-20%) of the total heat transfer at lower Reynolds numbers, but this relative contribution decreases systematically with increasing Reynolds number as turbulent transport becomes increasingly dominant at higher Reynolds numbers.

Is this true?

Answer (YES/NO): NO